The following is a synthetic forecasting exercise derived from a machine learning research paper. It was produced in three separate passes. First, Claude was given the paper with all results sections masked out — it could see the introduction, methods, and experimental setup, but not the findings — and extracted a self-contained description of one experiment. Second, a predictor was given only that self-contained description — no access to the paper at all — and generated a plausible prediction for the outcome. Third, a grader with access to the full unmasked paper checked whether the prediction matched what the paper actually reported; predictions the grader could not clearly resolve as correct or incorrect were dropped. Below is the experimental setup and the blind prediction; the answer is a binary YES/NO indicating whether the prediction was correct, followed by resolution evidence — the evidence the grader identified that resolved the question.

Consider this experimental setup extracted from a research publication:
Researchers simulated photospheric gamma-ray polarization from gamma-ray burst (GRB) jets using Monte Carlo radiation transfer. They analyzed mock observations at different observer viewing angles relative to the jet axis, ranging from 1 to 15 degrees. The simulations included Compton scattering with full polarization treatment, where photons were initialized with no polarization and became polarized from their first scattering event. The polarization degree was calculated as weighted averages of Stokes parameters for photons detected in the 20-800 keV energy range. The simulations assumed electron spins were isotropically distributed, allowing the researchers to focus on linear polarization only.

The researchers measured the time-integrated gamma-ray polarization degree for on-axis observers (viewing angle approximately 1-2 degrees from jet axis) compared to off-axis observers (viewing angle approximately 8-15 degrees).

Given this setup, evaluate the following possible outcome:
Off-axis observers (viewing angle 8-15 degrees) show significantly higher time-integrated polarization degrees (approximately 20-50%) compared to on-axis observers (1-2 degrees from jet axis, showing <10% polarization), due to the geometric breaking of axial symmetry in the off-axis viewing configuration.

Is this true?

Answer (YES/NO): NO